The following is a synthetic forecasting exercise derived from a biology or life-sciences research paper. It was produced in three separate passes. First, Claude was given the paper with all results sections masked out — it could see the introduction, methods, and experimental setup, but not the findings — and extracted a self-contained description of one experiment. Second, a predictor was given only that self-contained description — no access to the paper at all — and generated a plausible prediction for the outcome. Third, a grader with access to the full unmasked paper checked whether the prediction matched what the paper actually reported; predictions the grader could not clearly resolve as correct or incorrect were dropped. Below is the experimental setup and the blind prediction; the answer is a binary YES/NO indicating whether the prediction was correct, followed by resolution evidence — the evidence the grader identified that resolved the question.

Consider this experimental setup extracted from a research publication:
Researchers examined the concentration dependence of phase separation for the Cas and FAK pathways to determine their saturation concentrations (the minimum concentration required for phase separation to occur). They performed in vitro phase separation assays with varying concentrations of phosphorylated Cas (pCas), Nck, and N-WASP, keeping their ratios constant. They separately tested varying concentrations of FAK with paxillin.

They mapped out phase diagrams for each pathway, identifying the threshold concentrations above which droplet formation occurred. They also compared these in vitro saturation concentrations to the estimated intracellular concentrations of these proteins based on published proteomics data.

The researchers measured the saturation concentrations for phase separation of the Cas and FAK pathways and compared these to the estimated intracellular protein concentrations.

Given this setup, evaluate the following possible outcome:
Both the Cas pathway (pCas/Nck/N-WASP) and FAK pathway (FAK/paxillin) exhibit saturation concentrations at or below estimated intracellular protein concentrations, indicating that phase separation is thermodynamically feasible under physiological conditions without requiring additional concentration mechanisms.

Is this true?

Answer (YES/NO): YES